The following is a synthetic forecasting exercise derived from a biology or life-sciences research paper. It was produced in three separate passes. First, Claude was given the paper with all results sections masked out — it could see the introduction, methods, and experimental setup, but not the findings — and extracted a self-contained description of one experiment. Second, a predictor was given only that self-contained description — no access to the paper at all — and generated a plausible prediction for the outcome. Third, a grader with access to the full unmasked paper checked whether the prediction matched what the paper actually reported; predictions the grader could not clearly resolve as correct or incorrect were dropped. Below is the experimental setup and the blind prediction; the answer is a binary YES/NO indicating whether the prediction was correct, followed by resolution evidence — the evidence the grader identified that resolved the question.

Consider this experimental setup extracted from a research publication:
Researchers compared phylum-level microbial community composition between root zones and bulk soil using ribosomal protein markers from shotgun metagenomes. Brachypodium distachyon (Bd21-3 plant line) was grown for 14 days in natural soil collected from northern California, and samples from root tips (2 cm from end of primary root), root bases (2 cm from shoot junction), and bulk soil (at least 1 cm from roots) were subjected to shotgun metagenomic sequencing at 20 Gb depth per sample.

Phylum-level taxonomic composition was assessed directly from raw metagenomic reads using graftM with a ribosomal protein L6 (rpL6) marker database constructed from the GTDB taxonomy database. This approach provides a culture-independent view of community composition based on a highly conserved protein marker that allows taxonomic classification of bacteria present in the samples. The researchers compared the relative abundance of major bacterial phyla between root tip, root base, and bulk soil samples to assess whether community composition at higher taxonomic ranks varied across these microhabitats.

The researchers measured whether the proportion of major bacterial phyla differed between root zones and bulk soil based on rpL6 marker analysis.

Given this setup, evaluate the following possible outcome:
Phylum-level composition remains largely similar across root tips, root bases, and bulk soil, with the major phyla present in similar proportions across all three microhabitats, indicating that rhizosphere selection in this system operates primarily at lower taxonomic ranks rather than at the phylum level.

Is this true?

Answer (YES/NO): NO